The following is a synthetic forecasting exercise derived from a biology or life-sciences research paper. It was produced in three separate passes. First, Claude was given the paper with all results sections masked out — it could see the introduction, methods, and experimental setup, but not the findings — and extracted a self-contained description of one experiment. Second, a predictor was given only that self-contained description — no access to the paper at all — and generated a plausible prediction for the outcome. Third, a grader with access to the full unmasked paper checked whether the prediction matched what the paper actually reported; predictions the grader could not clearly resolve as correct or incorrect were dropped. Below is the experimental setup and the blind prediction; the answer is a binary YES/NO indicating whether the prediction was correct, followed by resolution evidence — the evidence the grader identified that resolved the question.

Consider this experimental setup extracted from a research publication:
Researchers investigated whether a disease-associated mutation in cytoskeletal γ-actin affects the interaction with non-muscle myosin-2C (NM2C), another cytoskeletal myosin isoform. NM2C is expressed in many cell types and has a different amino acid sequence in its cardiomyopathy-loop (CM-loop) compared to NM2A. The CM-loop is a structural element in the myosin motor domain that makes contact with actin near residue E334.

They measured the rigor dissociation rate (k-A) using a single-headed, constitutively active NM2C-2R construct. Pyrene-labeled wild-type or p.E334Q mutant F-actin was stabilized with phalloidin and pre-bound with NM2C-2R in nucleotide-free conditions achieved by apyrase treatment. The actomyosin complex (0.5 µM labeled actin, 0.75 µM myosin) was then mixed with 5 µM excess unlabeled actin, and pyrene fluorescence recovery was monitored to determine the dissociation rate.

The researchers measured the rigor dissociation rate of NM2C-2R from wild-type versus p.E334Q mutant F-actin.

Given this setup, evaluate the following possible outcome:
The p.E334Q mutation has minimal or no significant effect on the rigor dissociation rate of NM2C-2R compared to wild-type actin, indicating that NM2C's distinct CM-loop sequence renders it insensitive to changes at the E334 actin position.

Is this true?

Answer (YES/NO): NO